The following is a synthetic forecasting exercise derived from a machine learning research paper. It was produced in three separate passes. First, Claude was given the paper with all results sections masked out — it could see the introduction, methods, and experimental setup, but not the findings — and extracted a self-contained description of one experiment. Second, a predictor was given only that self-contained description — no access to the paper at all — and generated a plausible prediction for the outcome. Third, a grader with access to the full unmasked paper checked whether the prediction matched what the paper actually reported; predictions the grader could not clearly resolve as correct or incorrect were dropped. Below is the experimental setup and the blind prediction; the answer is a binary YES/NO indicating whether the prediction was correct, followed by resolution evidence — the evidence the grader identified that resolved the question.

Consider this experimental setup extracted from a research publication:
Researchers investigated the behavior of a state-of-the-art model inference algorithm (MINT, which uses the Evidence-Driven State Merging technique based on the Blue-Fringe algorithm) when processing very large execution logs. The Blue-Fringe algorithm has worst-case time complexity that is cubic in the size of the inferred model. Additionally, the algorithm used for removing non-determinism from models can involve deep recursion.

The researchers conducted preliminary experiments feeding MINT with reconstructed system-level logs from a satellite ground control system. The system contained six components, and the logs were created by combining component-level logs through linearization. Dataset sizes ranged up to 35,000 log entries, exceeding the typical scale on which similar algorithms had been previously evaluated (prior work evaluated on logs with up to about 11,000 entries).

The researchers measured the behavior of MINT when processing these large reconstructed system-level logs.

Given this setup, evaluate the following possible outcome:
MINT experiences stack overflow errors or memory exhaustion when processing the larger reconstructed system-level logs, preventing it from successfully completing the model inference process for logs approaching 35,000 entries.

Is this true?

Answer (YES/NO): NO